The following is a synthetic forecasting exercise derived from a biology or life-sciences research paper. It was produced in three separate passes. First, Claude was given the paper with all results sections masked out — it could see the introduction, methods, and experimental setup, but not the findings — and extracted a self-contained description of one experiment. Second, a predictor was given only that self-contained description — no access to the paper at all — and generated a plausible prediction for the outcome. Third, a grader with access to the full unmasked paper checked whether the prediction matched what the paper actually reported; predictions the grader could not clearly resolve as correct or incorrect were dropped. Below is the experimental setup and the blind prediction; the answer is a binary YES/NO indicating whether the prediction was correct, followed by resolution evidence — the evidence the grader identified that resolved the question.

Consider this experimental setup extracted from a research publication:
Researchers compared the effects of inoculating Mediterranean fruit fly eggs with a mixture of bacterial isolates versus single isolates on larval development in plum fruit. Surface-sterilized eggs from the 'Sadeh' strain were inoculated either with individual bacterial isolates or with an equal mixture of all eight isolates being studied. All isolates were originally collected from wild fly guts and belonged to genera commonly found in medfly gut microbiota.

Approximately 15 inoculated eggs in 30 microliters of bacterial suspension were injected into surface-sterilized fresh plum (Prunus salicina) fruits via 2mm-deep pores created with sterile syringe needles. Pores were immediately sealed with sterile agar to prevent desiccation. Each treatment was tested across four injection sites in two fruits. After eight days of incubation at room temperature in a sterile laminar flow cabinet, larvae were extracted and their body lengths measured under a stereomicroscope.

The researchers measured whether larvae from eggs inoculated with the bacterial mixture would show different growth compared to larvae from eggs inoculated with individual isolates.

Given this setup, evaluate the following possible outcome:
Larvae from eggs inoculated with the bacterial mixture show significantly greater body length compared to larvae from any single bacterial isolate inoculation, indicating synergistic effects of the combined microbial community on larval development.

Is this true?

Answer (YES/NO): NO